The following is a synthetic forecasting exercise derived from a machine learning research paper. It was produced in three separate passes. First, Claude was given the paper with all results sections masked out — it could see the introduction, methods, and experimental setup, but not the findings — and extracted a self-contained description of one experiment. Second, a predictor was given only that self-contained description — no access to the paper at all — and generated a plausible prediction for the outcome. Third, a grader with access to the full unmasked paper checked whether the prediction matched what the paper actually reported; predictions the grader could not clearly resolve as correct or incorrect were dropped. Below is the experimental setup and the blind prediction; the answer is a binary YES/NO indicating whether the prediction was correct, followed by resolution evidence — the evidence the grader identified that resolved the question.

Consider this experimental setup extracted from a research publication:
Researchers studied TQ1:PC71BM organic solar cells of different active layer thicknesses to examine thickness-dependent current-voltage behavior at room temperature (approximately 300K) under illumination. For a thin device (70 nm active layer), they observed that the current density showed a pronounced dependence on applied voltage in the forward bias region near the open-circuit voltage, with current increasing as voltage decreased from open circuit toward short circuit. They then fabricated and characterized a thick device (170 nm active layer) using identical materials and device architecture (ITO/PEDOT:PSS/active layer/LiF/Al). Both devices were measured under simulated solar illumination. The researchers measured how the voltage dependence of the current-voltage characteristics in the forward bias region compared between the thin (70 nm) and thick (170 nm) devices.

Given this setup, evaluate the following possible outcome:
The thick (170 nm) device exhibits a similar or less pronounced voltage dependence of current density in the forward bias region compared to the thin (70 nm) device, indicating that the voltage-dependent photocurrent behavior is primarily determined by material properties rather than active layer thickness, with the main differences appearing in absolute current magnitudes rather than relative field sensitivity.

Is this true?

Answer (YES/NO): NO